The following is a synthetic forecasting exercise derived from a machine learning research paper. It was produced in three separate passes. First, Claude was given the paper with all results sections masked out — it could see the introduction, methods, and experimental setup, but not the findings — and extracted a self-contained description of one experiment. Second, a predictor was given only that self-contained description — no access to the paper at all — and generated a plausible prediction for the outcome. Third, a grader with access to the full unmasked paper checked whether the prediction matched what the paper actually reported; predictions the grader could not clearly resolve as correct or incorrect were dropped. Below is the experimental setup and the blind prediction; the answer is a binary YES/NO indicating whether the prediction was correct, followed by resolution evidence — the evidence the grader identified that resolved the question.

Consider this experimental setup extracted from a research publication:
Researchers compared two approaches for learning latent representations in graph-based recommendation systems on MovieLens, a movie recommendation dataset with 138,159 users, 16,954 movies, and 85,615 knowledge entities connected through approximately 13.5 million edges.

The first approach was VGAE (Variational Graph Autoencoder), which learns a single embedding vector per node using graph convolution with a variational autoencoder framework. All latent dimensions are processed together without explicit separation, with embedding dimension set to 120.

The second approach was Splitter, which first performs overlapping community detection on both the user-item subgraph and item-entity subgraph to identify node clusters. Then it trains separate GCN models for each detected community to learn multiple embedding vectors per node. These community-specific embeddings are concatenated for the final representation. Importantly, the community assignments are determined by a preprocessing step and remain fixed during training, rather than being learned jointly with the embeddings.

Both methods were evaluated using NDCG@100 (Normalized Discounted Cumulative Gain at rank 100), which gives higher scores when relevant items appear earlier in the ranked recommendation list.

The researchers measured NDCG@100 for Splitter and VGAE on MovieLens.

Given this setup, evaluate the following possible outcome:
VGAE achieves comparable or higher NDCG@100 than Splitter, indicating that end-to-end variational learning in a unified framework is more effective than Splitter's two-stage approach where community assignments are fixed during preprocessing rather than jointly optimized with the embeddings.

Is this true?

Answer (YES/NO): NO